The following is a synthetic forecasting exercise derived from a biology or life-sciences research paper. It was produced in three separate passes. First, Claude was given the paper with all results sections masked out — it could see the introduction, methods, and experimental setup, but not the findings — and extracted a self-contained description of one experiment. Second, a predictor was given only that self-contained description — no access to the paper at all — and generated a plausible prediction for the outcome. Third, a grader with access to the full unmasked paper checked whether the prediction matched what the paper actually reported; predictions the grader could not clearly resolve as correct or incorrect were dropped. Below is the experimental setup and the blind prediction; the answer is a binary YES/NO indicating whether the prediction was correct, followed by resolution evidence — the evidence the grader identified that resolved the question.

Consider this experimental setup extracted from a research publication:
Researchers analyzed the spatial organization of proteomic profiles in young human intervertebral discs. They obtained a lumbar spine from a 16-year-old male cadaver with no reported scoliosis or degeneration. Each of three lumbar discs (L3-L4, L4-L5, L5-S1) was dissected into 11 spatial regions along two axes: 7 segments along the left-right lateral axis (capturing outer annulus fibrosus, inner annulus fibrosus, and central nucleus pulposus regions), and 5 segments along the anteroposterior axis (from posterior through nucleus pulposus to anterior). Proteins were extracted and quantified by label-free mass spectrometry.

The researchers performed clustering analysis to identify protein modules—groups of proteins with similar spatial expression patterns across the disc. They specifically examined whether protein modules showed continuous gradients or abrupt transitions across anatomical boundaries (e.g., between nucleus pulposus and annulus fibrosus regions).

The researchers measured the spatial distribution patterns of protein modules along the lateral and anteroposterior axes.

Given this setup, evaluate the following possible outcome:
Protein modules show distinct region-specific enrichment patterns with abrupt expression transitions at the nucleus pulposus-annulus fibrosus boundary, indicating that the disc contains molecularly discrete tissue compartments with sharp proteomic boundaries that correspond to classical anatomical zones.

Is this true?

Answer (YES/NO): NO